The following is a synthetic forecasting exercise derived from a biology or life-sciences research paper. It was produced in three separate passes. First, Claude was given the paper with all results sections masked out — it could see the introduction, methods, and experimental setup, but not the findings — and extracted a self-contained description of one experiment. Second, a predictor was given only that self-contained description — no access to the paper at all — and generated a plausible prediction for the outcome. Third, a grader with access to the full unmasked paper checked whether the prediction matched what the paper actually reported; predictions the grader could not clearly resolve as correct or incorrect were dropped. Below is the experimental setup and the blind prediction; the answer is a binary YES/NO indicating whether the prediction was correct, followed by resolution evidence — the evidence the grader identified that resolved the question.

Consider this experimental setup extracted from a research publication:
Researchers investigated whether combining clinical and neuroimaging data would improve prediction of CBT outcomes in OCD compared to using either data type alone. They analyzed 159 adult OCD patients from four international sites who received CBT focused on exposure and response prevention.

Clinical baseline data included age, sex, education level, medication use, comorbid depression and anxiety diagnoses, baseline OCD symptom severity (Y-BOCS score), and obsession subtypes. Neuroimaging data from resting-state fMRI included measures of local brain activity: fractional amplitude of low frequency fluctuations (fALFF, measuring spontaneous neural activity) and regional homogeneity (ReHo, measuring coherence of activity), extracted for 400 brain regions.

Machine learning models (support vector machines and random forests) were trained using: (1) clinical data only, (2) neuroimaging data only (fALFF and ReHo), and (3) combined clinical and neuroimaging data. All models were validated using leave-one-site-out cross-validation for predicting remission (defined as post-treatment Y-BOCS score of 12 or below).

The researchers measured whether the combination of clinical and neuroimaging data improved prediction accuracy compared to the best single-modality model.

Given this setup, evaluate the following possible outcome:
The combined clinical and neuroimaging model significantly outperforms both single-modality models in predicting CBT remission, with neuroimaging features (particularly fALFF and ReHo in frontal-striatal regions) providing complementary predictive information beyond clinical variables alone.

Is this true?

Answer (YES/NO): NO